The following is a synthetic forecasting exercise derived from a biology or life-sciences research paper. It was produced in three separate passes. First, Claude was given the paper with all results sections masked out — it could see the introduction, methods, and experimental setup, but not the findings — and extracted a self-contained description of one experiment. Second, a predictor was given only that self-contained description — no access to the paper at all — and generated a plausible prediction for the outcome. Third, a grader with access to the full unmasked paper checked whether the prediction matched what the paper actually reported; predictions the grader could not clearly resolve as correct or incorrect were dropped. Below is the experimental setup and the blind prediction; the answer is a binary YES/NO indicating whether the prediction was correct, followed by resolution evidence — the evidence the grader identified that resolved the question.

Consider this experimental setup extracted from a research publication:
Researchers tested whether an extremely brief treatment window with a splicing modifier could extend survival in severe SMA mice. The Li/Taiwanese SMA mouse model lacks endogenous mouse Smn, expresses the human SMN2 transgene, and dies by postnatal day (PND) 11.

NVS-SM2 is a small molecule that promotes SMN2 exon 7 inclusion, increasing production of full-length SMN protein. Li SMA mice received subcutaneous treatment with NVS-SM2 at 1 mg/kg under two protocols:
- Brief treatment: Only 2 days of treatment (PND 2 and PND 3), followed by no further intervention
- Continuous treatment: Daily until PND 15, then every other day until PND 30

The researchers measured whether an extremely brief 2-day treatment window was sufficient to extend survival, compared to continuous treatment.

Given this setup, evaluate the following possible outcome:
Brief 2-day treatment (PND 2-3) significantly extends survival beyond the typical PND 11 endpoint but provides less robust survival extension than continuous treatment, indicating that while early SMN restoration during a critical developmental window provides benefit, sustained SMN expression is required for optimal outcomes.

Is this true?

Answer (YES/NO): NO